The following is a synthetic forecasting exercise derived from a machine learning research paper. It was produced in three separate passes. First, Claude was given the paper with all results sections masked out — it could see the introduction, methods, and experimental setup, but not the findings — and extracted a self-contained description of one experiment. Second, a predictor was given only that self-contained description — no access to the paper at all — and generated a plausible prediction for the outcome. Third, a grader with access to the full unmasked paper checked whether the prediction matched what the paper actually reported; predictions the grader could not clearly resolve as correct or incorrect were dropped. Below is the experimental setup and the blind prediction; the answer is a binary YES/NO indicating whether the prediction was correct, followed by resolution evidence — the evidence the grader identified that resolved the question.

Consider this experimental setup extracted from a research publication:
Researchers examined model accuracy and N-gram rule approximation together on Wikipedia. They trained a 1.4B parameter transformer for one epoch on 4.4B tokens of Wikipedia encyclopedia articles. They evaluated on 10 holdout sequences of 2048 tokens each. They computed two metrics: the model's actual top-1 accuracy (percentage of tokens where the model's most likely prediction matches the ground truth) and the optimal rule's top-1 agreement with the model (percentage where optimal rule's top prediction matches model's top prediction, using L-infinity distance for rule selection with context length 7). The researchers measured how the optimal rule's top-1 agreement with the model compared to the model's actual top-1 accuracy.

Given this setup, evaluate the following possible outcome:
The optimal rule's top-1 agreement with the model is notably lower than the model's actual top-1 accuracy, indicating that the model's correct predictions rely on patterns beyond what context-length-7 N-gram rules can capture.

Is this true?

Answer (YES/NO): NO